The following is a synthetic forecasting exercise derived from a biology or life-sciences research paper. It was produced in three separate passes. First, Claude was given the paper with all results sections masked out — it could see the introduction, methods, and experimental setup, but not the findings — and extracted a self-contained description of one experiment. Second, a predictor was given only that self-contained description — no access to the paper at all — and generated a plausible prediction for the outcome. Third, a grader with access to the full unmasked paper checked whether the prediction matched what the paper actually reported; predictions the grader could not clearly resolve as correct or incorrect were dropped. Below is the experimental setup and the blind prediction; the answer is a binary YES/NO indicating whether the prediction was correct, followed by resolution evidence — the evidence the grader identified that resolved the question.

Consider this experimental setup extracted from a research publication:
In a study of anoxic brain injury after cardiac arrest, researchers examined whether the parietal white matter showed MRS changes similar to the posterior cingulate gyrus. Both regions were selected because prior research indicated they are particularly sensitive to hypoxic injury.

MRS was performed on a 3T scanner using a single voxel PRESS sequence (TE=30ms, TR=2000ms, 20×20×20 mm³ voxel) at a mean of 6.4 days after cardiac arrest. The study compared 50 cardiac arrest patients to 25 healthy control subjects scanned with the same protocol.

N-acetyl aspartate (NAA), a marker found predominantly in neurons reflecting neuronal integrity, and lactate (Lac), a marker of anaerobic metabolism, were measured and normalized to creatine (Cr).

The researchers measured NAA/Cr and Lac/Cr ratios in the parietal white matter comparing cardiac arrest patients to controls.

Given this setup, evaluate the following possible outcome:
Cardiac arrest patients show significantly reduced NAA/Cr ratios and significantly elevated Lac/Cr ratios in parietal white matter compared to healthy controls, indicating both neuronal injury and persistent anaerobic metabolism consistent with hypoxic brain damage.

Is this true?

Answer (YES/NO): NO